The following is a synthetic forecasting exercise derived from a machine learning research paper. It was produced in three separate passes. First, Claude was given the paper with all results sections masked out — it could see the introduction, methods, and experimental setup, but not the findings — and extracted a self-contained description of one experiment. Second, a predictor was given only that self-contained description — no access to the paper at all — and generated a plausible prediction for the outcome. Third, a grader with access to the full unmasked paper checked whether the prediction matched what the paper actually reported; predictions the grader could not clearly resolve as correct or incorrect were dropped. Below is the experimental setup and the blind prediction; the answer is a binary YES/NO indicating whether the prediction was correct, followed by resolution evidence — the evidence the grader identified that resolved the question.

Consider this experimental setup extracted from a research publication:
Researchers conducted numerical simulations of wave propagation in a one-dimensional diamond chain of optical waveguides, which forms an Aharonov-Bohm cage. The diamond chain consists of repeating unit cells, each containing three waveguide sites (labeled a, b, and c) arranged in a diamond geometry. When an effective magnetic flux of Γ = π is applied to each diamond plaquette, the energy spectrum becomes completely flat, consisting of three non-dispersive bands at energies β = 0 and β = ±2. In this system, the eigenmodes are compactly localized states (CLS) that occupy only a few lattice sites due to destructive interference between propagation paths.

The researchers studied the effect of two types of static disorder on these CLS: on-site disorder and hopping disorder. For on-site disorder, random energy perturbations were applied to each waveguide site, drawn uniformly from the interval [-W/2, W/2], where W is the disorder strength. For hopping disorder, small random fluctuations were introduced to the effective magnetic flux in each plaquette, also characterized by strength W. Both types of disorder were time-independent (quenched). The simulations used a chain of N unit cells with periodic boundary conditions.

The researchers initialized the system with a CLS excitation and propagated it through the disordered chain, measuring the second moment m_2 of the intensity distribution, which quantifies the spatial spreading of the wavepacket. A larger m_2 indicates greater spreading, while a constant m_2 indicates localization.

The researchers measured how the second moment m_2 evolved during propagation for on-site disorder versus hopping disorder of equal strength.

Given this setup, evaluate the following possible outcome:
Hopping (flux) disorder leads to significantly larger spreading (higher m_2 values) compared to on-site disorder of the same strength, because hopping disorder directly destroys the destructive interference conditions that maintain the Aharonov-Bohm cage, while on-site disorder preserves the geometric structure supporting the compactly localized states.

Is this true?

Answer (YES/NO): NO